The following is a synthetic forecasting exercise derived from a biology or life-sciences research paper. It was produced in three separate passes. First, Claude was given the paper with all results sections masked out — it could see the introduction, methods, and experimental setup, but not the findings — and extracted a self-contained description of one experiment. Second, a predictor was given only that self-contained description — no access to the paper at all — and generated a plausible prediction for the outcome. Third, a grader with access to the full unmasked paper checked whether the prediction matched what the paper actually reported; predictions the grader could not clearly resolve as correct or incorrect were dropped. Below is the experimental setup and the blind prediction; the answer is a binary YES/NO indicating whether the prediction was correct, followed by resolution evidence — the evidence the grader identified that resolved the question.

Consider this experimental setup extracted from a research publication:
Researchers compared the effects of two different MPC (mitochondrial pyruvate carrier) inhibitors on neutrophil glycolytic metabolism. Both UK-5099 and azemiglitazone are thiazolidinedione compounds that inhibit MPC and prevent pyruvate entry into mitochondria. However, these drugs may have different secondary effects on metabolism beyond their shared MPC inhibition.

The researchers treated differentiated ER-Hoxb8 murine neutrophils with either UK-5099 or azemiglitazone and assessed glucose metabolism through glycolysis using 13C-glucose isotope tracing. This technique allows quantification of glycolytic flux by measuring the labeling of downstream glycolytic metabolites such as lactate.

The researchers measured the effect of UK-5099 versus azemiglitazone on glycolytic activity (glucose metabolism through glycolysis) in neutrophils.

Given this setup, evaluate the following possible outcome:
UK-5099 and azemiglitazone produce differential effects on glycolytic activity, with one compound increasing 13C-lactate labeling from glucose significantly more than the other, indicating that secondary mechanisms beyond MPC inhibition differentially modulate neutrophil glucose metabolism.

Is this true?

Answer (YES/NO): YES